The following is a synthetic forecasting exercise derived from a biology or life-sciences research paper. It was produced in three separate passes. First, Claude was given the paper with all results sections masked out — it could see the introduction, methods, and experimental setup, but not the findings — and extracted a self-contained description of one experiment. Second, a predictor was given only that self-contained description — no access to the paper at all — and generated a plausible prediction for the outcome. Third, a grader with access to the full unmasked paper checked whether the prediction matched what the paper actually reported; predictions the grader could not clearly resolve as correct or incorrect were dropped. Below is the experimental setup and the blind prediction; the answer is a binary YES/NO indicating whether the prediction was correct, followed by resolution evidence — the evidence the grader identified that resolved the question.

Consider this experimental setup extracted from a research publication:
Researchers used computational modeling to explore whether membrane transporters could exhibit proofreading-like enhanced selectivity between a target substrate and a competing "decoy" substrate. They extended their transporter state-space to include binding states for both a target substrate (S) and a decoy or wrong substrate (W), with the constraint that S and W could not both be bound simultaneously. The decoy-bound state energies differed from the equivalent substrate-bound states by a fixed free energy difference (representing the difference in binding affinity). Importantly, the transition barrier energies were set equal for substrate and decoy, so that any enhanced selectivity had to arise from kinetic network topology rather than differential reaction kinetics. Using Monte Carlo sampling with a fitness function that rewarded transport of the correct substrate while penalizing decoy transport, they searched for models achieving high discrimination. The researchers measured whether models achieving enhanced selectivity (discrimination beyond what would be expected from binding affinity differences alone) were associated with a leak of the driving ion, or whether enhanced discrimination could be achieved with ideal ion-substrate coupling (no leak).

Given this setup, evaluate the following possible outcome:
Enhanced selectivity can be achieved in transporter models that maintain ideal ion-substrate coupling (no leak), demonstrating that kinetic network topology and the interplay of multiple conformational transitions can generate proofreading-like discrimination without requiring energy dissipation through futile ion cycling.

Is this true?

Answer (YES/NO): NO